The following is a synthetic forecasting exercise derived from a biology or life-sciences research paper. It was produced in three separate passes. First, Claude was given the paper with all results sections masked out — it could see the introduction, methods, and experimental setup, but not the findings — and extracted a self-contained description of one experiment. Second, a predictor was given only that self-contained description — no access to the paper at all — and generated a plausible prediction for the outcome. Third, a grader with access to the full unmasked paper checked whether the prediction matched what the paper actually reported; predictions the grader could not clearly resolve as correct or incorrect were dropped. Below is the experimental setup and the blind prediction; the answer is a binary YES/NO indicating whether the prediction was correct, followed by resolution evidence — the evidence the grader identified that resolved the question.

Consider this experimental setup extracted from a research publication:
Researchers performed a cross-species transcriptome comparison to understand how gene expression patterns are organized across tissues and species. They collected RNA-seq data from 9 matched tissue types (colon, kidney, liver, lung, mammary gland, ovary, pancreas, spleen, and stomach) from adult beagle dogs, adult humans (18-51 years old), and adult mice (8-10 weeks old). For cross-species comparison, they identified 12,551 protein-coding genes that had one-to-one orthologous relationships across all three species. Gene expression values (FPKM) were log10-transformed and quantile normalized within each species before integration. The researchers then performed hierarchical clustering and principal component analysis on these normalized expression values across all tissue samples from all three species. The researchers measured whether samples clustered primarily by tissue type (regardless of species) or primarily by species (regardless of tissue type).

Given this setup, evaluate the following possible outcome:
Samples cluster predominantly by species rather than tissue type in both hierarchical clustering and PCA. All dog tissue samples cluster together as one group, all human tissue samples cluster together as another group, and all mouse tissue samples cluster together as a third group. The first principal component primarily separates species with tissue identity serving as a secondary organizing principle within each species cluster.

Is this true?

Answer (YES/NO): YES